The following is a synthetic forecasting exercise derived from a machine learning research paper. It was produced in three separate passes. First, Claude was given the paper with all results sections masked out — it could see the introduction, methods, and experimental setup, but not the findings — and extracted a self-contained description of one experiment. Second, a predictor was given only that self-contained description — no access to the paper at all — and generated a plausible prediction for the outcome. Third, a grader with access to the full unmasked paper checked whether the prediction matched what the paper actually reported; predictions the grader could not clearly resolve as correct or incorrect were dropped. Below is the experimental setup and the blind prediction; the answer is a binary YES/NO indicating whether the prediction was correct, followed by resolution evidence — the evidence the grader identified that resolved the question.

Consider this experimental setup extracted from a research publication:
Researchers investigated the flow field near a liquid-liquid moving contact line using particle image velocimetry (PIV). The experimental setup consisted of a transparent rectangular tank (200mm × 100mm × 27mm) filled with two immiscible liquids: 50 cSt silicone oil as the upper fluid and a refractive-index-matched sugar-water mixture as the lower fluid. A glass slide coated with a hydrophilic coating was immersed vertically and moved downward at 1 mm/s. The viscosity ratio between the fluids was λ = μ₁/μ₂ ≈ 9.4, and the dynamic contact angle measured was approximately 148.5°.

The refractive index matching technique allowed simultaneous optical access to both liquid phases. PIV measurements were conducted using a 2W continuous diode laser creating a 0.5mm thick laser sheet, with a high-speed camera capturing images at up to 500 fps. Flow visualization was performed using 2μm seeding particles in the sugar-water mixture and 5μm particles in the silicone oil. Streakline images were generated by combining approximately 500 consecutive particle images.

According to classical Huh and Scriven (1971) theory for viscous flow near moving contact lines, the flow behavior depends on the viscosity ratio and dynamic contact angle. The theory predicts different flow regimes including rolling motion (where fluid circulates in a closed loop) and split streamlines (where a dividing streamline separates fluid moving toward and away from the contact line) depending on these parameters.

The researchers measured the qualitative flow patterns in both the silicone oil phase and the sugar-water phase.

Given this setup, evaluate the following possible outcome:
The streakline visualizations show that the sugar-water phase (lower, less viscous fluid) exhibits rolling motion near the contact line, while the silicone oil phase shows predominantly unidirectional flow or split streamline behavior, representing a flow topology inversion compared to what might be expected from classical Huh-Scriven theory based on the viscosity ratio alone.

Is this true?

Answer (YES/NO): NO